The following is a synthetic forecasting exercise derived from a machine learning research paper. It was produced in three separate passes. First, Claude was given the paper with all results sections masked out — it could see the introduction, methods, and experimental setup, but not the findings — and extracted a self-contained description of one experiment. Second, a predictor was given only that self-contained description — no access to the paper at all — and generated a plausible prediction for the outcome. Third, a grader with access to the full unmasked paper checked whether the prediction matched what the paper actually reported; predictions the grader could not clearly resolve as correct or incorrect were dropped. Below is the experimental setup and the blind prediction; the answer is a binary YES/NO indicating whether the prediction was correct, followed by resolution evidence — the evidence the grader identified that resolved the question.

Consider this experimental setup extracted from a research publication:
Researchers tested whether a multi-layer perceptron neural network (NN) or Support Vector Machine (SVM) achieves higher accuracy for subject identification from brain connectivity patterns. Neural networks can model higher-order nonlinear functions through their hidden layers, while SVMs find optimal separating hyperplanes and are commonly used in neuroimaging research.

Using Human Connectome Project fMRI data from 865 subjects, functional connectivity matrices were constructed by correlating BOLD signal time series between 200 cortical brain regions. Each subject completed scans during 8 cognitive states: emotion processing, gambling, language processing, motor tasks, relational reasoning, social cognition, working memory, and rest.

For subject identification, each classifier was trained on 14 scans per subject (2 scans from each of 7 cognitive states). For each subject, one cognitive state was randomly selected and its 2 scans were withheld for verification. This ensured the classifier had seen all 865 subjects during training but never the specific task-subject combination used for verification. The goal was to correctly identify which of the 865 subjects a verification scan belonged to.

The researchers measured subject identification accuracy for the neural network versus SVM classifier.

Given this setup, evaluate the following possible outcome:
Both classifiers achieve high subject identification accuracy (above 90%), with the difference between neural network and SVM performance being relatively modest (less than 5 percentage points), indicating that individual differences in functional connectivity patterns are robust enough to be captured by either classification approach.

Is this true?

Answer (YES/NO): NO